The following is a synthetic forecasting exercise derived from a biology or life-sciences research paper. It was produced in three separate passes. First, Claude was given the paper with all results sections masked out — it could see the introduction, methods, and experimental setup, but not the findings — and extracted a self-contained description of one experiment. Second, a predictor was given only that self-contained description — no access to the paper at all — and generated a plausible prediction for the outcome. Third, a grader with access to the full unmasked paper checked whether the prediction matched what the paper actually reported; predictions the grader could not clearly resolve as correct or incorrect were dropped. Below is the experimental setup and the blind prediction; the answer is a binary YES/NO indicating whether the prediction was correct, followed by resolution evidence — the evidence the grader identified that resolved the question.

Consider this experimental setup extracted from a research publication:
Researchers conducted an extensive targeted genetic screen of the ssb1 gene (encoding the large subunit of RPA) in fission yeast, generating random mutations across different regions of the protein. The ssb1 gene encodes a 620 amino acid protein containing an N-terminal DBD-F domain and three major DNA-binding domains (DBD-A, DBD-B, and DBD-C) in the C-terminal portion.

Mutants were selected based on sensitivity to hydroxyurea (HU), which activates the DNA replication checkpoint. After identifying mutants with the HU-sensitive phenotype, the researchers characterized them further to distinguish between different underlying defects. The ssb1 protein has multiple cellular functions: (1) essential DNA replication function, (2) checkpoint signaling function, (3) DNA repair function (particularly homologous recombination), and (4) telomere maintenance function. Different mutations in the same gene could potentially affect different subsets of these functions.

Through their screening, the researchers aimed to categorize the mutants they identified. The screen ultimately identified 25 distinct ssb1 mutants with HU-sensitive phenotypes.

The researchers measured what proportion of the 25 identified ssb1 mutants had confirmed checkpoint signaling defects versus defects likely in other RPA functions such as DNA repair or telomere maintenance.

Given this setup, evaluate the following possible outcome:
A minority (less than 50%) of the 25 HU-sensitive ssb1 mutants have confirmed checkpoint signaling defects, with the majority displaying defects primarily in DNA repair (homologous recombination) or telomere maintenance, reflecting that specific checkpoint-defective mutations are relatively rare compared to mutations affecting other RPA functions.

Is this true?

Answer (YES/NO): YES